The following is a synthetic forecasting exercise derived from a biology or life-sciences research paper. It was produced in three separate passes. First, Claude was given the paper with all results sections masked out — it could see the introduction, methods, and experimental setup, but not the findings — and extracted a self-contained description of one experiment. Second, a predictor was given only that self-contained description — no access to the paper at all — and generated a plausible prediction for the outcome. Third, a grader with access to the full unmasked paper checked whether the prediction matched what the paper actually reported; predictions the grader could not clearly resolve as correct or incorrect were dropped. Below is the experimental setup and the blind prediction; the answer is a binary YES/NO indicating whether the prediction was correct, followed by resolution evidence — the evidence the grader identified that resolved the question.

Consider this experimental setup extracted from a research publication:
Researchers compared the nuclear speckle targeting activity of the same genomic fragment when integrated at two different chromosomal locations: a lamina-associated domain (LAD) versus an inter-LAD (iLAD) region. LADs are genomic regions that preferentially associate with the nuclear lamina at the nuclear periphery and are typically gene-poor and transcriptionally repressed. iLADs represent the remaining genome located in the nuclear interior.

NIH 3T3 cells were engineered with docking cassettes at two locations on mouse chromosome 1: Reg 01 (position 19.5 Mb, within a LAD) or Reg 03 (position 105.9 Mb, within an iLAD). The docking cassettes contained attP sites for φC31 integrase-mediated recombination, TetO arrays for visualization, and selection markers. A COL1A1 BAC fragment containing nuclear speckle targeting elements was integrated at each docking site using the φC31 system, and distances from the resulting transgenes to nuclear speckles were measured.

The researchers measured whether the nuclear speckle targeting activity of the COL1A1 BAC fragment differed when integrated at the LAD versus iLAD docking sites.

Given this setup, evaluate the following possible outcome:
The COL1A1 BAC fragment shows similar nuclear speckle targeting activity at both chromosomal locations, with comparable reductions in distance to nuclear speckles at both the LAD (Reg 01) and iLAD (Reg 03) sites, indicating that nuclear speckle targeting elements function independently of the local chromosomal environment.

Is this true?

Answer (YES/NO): NO